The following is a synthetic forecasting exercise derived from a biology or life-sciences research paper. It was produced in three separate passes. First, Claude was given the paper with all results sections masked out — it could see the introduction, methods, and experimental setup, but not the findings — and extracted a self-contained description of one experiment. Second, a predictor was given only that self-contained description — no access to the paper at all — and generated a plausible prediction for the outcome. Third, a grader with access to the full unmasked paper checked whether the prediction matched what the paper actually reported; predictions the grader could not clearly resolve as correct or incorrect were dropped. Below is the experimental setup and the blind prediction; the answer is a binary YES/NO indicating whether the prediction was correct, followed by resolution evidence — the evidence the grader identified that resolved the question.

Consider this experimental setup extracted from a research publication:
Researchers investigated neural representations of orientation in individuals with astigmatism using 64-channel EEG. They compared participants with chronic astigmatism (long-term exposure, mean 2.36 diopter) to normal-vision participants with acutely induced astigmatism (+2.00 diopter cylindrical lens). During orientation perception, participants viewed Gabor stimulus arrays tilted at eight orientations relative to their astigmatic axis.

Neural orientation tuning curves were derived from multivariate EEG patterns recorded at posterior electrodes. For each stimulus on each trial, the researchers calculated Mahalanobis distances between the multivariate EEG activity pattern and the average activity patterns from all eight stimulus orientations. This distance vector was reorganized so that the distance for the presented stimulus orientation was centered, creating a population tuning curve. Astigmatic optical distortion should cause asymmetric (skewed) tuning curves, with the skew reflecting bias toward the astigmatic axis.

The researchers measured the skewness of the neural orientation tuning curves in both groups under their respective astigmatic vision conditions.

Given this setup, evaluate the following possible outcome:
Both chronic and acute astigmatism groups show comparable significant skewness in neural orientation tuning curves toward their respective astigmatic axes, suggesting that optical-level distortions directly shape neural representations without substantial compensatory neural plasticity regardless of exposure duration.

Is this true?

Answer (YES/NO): NO